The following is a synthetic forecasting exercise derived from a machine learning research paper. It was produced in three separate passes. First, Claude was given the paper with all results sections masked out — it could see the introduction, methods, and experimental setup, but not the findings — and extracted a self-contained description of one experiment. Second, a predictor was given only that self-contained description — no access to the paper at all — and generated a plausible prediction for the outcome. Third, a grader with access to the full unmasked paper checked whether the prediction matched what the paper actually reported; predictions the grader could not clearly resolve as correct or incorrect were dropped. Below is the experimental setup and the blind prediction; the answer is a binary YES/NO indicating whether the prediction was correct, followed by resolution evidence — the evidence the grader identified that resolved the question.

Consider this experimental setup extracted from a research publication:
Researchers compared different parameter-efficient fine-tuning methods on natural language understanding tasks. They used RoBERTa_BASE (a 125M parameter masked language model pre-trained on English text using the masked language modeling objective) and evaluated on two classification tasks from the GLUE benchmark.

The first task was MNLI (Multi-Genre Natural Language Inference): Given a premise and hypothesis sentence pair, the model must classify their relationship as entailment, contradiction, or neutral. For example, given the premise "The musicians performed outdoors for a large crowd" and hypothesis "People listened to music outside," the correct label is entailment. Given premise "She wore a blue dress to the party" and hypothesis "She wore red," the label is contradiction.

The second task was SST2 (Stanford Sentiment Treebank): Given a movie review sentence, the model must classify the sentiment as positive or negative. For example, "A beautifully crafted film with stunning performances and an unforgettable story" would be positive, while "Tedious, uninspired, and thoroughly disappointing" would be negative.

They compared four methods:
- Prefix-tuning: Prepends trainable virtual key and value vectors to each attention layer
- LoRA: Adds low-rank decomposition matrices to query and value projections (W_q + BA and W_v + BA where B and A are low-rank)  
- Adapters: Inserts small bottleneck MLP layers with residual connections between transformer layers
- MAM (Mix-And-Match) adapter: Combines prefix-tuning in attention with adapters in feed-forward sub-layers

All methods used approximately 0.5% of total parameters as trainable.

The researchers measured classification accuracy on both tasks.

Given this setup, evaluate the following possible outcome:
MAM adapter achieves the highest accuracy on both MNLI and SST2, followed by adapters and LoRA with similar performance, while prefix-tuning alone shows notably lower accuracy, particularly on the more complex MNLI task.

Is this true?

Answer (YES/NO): NO